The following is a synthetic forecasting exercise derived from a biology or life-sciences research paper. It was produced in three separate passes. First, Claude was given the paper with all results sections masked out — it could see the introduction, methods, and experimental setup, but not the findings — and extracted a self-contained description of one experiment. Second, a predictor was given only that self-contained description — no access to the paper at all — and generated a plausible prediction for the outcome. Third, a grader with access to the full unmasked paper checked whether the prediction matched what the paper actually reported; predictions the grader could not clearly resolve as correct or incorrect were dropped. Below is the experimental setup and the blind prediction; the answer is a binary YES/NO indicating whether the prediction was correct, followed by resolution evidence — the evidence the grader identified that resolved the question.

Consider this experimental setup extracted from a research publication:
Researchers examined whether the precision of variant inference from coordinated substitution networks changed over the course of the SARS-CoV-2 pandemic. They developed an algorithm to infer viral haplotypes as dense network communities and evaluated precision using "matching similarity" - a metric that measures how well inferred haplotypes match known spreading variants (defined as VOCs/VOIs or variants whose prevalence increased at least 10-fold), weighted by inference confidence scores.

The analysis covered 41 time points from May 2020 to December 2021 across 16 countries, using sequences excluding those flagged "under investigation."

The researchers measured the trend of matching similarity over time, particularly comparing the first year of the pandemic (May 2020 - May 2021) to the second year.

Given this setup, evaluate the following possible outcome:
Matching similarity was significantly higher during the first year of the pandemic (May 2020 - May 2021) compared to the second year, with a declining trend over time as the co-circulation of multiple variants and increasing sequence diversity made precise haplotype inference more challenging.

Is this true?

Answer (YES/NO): NO